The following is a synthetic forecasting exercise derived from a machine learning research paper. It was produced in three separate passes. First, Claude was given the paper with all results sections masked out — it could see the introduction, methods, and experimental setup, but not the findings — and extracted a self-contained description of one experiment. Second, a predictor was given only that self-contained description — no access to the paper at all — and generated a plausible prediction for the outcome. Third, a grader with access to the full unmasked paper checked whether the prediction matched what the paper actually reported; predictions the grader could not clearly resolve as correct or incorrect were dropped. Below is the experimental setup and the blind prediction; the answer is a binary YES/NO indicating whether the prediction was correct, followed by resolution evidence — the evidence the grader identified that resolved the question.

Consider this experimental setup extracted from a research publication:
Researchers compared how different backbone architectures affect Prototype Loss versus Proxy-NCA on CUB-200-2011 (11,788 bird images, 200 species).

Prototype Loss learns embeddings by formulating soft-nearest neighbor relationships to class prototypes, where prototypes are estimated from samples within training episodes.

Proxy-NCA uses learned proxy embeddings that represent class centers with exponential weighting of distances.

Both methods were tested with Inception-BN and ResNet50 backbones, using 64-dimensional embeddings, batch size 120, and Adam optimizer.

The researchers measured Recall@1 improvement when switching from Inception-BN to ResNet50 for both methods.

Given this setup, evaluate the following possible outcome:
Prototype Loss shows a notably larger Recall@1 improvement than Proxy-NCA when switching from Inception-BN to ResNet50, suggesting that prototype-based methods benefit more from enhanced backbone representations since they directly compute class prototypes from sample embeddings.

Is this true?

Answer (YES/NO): YES